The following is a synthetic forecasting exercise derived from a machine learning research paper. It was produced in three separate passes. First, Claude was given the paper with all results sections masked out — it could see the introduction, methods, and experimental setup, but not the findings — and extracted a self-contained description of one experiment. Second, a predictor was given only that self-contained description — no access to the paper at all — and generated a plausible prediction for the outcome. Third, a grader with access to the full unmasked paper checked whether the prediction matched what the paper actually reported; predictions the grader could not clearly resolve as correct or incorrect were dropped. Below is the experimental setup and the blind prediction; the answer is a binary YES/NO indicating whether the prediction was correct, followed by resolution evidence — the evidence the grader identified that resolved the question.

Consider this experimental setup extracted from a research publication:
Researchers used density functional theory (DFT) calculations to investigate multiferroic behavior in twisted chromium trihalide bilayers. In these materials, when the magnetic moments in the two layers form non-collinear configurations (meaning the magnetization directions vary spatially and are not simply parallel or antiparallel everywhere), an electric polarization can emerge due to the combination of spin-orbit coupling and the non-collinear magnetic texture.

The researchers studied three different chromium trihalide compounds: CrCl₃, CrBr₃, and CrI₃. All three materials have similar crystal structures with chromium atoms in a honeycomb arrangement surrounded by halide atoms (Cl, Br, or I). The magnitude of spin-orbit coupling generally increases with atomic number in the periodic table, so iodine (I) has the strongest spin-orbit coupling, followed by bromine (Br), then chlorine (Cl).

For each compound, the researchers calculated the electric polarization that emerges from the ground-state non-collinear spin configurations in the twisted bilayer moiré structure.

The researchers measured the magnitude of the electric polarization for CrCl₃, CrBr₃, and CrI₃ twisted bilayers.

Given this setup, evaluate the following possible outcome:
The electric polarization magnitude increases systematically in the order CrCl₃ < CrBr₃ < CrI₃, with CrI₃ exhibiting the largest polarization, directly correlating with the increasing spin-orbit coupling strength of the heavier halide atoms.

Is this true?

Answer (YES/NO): NO